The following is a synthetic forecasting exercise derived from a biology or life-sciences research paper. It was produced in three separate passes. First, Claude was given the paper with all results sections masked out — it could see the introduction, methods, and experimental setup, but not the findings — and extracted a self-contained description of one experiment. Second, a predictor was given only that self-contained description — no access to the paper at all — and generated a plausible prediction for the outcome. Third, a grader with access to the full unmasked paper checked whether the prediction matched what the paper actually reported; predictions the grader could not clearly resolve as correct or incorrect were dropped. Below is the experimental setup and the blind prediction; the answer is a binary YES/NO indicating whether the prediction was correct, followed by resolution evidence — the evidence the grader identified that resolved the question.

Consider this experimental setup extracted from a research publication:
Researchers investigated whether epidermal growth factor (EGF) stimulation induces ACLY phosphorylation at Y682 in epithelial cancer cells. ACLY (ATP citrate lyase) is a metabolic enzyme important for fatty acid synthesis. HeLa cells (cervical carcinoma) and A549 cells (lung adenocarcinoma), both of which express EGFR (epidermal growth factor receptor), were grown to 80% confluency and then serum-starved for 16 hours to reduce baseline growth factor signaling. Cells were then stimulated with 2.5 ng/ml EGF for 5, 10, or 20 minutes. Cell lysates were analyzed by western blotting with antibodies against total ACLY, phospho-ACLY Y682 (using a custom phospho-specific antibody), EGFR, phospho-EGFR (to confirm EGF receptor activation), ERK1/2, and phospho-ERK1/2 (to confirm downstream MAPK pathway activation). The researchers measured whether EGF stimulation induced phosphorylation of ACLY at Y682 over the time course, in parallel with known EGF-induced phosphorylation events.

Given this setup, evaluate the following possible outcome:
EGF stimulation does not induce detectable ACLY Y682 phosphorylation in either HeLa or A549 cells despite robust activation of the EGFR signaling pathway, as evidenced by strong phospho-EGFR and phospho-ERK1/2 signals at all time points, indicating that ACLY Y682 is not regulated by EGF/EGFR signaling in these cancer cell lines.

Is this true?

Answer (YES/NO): NO